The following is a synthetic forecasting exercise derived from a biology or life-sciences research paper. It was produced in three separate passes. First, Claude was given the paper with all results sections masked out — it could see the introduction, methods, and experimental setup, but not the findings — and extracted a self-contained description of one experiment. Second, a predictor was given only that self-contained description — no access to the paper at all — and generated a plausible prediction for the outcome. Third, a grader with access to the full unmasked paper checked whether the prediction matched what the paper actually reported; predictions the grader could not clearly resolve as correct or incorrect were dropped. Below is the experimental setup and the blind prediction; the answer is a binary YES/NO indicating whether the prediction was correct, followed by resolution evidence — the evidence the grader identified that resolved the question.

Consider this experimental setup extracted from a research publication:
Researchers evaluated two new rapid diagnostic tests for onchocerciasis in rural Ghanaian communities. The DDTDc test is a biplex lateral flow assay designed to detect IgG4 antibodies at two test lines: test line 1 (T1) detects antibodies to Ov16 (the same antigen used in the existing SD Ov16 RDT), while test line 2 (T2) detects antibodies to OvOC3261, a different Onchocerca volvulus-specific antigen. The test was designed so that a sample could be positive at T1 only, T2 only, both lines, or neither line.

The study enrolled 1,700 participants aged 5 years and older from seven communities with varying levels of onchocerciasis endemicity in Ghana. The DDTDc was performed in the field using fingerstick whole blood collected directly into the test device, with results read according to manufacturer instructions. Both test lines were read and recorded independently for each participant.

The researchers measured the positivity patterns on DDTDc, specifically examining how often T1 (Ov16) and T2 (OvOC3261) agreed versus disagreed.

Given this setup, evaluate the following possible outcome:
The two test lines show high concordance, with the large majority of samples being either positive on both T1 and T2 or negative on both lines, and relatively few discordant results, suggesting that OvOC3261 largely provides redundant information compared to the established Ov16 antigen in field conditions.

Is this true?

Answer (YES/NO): NO